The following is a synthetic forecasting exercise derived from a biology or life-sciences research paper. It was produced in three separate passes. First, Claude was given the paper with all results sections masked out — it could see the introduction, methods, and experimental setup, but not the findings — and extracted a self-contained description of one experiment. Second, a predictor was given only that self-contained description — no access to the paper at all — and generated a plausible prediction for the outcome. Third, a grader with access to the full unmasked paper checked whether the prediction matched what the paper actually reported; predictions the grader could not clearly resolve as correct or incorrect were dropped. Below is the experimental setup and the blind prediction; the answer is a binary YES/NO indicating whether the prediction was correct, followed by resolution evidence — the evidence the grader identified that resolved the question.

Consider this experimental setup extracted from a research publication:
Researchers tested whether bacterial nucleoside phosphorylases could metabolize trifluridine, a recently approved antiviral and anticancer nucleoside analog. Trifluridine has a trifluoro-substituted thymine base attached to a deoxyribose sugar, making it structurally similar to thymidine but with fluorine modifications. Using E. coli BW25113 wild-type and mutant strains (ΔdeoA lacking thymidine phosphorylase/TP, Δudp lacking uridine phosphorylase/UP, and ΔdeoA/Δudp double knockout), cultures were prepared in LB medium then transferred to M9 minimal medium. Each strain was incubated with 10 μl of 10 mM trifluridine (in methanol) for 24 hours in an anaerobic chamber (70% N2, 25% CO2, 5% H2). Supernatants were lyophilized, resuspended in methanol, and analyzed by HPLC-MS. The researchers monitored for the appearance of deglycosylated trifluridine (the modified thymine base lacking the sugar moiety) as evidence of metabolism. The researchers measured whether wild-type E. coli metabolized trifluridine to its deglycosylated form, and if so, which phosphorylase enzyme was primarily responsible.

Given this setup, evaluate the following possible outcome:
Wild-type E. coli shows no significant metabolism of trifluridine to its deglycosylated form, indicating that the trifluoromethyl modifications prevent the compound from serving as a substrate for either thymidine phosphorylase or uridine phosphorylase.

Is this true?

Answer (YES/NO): NO